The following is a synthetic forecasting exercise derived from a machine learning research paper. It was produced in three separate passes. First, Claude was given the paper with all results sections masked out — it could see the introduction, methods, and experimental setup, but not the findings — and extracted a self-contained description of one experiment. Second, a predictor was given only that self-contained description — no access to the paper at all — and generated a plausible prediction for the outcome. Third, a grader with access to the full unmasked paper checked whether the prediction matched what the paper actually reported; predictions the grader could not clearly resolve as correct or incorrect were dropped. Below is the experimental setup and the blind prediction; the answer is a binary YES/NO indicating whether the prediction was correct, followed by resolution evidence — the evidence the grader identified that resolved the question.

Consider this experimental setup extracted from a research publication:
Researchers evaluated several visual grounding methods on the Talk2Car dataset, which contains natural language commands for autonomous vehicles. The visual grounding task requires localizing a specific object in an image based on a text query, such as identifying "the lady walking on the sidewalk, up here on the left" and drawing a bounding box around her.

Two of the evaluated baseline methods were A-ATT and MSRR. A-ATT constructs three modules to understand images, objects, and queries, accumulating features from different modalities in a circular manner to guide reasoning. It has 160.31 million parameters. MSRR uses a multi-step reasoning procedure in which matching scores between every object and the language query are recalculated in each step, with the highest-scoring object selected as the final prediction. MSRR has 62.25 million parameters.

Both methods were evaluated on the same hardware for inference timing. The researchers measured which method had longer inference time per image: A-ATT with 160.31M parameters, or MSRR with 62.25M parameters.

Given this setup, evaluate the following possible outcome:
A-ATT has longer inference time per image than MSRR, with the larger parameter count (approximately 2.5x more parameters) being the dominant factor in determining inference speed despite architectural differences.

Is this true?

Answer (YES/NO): NO